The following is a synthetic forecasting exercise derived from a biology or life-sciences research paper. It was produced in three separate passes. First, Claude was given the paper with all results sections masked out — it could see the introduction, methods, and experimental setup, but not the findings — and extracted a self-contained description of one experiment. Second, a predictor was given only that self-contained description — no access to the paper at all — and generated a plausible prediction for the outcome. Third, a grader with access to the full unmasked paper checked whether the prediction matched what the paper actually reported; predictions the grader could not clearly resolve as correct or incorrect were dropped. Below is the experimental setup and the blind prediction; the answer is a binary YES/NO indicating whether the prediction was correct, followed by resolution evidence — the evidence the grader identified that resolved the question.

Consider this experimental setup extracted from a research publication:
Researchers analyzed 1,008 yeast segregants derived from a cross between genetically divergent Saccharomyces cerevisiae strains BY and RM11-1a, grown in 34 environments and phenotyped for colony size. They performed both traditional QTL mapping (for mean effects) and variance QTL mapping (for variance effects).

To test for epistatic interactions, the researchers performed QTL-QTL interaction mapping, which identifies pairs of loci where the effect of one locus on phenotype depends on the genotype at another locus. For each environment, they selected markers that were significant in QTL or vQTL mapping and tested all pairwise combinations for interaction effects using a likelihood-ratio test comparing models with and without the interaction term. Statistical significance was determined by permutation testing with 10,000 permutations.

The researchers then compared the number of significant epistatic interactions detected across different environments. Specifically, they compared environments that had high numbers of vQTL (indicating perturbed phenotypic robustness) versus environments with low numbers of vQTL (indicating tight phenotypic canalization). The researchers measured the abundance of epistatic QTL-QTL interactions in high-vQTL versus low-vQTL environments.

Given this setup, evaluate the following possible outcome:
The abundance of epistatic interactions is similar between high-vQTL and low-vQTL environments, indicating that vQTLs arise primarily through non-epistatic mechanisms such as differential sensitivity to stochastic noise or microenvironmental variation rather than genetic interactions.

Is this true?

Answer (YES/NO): NO